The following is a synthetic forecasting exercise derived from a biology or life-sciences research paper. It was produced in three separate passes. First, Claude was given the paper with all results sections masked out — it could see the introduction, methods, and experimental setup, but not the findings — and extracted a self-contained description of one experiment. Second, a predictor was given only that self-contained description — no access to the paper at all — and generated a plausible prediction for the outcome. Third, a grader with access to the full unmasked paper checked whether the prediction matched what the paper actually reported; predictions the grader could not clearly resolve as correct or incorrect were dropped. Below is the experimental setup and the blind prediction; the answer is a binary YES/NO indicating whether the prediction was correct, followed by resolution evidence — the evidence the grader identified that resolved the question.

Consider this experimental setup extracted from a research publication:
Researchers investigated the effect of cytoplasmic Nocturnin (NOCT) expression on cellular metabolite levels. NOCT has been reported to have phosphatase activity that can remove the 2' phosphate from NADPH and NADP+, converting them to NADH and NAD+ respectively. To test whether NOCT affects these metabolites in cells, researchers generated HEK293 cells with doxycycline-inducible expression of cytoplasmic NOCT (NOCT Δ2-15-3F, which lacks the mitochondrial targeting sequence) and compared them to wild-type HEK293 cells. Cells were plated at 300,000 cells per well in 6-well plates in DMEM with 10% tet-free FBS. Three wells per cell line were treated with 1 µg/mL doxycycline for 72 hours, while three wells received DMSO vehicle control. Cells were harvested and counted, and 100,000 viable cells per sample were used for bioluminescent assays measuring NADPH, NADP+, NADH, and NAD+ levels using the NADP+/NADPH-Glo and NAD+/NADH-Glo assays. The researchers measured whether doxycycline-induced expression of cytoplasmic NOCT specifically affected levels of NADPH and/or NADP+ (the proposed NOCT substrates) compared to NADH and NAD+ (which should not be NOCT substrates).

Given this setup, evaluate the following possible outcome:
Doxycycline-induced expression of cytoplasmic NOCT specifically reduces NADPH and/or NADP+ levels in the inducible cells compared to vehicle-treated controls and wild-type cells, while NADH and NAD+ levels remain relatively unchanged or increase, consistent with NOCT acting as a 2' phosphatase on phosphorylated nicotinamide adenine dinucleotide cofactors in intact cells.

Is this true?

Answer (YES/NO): NO